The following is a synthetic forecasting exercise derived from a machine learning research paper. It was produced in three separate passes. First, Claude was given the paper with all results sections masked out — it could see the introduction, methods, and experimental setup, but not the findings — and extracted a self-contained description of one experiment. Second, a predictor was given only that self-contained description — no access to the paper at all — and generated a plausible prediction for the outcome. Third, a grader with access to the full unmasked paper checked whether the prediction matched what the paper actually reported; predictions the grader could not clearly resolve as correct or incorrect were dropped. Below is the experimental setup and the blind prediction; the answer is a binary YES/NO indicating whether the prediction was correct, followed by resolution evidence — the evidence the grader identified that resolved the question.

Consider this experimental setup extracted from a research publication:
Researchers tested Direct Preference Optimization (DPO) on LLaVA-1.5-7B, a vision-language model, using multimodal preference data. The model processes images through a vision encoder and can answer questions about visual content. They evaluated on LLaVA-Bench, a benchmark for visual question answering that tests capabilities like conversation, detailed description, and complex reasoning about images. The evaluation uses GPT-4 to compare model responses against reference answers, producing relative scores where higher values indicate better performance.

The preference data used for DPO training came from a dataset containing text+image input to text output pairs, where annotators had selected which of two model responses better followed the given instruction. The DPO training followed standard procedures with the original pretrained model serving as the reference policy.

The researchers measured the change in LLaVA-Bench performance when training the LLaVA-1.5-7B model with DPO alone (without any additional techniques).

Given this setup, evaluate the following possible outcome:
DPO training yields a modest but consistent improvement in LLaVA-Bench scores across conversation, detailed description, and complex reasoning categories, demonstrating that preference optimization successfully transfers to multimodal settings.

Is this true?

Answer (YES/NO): NO